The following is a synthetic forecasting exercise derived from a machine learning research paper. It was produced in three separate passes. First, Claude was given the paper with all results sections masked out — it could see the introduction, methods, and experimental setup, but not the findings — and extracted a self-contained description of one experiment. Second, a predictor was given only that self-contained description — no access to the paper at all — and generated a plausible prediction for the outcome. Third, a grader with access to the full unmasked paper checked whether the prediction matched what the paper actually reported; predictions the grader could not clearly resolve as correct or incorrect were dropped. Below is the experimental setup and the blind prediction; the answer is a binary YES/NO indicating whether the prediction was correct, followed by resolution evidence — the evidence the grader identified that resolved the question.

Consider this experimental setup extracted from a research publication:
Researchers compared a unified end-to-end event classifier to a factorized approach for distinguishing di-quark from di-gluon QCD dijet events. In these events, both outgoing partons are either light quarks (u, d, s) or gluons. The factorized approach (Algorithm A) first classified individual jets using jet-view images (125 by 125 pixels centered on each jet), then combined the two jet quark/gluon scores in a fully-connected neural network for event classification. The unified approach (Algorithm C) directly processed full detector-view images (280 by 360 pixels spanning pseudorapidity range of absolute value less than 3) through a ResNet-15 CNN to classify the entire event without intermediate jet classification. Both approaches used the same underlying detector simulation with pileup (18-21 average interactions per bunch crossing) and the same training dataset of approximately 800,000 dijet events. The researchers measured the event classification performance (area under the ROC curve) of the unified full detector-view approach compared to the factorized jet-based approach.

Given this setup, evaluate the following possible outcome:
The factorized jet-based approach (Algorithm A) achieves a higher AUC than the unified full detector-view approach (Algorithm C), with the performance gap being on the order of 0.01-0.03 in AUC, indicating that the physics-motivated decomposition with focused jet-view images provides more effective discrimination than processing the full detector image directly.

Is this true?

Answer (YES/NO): NO